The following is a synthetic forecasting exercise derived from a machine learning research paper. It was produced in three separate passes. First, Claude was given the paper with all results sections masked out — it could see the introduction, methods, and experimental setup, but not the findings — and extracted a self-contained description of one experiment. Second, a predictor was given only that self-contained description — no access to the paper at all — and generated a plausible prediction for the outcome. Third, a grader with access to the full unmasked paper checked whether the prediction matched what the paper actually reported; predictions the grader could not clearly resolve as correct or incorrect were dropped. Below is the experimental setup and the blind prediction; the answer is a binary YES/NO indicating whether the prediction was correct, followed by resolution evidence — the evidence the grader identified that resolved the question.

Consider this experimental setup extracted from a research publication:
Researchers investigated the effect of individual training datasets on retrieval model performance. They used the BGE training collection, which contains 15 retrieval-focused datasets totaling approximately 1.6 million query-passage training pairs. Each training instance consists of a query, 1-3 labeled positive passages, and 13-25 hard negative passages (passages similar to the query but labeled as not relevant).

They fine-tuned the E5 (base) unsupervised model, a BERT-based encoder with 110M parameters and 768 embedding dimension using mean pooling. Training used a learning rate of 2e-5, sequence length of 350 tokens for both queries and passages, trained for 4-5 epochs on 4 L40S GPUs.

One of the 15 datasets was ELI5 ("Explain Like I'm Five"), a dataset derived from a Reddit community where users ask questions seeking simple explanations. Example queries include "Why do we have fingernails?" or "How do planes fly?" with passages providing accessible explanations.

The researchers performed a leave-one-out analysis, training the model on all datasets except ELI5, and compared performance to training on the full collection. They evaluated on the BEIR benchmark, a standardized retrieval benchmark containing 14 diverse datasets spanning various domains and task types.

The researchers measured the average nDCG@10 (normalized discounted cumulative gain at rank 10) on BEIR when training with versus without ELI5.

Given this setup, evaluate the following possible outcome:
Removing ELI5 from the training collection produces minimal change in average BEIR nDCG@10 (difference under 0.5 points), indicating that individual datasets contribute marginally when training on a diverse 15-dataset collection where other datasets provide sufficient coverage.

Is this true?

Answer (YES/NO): NO